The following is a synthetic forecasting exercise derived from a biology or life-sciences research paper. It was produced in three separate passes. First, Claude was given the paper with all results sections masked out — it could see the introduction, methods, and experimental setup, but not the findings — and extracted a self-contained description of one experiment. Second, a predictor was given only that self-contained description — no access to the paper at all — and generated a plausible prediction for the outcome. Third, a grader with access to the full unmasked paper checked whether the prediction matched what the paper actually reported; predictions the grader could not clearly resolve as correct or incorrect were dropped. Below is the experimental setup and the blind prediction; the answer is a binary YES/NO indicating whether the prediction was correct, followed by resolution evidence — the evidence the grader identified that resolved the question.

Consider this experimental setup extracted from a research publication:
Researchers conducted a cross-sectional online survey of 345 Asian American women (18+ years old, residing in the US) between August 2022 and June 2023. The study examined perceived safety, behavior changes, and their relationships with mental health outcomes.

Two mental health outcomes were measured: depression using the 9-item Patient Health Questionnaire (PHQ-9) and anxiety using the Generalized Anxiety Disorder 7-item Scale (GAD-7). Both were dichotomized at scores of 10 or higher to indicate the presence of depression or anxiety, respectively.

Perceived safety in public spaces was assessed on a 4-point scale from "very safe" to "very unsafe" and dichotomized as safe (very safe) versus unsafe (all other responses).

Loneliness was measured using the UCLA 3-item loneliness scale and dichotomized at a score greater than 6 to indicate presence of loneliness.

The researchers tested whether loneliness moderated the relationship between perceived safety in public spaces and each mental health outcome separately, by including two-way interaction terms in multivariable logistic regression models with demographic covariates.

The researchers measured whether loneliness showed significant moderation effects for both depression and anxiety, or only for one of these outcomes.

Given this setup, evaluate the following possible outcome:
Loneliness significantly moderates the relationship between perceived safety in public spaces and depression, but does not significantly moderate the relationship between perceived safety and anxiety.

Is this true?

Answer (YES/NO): NO